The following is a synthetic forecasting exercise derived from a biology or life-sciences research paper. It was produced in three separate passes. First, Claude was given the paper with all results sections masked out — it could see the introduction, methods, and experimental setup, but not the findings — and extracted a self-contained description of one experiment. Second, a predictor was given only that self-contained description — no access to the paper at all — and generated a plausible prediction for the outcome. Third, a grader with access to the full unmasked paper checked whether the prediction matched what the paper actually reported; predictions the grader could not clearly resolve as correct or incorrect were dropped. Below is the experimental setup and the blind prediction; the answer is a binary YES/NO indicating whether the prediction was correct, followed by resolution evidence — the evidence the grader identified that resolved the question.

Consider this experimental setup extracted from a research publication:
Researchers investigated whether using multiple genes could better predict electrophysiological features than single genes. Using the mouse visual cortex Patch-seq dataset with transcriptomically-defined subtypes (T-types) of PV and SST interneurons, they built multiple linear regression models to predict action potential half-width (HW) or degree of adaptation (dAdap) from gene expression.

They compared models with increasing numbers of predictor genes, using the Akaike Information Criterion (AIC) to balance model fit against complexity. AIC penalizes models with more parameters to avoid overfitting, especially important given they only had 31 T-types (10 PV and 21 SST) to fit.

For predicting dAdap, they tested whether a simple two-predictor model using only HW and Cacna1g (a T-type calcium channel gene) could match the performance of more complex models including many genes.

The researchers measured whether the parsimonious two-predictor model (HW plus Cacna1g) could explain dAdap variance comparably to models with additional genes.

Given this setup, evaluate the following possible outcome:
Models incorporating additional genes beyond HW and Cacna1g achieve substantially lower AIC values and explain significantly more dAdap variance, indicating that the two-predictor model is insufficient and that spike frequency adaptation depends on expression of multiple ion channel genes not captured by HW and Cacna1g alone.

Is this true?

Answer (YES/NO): NO